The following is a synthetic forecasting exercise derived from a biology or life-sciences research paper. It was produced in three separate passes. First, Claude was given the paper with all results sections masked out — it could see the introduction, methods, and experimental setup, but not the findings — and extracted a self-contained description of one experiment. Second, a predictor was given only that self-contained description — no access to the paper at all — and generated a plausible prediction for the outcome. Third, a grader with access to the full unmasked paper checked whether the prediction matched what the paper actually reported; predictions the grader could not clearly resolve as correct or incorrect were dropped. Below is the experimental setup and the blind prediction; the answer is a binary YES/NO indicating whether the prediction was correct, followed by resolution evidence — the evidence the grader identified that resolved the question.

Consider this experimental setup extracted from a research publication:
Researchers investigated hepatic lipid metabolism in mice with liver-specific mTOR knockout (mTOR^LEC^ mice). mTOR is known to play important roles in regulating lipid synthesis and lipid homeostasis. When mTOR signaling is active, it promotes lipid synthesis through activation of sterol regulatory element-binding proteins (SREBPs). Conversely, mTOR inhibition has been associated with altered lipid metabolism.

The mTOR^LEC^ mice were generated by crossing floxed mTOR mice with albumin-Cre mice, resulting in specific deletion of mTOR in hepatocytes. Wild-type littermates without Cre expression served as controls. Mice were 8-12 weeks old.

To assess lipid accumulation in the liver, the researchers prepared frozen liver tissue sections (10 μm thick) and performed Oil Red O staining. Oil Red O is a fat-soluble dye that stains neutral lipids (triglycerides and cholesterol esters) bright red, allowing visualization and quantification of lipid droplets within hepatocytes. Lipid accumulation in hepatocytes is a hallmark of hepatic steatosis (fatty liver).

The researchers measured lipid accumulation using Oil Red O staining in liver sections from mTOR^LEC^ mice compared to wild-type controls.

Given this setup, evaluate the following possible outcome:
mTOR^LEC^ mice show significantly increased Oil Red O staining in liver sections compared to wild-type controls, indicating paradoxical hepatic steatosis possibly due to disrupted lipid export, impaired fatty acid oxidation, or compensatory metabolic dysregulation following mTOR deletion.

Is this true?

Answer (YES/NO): NO